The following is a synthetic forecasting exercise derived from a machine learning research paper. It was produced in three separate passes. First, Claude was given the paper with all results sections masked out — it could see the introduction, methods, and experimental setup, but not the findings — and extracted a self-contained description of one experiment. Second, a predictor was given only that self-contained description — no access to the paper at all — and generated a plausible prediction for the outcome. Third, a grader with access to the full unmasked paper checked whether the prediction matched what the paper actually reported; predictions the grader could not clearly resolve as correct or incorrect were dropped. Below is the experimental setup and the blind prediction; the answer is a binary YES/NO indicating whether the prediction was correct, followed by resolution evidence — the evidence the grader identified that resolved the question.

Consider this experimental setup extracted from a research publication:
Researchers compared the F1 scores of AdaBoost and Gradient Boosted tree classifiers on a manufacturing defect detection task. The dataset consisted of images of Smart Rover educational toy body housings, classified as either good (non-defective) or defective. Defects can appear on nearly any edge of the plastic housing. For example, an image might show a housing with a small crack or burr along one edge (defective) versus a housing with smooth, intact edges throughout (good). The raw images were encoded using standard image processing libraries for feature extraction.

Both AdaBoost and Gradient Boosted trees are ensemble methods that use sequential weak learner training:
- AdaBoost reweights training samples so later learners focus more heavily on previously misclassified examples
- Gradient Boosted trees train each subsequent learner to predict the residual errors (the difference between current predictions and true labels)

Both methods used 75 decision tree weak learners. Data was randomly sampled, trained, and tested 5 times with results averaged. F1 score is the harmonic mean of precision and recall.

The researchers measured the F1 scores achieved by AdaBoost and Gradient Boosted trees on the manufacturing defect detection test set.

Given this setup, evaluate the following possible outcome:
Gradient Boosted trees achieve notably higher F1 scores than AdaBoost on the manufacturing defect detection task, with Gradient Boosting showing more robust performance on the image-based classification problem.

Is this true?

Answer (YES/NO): NO